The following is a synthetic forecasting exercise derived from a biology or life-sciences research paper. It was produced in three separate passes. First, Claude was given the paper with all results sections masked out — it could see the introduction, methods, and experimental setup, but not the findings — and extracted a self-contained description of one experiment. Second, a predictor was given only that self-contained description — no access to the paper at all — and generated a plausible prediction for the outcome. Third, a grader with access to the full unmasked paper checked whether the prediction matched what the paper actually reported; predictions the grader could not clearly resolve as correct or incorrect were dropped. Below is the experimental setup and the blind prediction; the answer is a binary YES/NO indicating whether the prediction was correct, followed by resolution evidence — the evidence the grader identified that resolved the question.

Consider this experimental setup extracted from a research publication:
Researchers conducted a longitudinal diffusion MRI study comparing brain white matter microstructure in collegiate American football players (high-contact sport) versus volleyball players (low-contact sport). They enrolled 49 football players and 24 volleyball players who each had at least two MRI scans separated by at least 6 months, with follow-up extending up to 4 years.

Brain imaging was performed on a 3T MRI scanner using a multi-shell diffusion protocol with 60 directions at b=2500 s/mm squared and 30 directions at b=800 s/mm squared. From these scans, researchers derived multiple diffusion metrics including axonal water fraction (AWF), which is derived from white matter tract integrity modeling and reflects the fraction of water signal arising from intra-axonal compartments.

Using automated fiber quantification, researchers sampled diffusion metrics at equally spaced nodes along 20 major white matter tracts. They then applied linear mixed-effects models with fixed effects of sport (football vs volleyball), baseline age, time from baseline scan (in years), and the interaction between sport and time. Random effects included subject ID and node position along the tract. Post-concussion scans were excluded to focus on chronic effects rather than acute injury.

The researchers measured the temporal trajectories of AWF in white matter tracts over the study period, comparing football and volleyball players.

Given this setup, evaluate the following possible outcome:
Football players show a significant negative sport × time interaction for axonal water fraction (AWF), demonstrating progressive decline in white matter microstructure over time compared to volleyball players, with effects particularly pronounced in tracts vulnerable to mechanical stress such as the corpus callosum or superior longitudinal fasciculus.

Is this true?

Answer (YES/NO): NO